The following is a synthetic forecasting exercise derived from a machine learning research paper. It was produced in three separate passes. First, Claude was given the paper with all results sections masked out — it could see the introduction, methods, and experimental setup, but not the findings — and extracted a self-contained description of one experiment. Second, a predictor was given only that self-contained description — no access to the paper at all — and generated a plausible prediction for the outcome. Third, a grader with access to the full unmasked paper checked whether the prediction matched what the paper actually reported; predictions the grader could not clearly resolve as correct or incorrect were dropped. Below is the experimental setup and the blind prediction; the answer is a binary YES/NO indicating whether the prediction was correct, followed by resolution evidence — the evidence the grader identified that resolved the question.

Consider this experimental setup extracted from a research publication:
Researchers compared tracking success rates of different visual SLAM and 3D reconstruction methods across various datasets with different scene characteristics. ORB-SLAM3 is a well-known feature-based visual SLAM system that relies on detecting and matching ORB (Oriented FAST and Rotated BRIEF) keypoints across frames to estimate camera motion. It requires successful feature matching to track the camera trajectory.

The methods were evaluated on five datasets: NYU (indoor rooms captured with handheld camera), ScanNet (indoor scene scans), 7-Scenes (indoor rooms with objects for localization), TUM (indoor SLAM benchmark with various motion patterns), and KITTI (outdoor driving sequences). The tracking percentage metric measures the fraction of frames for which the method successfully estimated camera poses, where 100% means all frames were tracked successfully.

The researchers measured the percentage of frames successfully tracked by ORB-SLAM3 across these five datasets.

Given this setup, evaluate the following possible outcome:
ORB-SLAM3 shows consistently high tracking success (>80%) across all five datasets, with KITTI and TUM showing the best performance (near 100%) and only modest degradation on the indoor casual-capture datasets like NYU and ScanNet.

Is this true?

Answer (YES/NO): NO